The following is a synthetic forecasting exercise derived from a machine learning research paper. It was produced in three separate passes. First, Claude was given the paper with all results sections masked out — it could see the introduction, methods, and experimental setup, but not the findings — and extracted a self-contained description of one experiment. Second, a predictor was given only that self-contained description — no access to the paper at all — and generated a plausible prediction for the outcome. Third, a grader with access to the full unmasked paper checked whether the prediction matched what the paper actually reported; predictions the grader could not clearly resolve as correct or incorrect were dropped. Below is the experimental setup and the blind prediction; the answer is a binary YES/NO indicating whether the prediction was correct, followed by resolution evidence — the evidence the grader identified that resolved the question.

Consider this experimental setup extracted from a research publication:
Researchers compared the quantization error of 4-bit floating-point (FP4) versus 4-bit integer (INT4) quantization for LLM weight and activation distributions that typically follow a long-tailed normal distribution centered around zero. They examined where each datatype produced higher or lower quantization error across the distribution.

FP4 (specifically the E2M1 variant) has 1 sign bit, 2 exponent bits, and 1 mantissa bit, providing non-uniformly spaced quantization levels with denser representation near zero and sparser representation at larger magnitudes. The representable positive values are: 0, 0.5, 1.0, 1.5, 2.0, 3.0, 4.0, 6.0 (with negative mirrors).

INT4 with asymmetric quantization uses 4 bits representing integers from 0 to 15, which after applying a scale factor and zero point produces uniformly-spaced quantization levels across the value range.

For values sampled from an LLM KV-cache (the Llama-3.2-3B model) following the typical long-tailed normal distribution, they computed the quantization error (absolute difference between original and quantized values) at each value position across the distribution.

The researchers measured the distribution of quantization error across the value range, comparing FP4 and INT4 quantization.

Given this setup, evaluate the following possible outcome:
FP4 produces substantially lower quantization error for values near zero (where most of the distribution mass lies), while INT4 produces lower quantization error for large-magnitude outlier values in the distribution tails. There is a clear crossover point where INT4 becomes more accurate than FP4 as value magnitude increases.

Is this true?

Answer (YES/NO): YES